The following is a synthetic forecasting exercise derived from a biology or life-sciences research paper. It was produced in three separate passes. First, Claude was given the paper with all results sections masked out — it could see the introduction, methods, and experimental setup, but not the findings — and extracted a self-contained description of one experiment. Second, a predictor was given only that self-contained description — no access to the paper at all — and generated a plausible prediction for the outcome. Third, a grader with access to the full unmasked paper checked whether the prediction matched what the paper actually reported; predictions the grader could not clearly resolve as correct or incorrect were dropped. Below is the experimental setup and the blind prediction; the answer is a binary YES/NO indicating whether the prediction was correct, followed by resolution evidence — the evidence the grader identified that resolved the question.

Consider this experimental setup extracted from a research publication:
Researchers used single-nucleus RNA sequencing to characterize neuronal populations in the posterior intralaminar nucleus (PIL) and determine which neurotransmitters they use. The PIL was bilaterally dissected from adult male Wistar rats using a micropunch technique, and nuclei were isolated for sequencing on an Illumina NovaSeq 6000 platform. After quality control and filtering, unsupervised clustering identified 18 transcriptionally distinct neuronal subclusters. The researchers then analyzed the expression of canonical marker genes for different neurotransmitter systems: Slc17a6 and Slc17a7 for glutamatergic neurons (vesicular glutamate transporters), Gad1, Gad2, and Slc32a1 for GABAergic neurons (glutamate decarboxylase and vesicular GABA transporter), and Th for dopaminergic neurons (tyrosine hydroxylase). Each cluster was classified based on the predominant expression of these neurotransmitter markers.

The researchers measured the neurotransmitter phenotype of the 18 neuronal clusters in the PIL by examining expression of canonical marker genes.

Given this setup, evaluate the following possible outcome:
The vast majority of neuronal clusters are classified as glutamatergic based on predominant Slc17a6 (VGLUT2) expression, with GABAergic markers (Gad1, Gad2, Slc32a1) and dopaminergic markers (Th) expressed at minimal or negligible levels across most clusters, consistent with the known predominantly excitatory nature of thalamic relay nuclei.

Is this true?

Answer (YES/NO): NO